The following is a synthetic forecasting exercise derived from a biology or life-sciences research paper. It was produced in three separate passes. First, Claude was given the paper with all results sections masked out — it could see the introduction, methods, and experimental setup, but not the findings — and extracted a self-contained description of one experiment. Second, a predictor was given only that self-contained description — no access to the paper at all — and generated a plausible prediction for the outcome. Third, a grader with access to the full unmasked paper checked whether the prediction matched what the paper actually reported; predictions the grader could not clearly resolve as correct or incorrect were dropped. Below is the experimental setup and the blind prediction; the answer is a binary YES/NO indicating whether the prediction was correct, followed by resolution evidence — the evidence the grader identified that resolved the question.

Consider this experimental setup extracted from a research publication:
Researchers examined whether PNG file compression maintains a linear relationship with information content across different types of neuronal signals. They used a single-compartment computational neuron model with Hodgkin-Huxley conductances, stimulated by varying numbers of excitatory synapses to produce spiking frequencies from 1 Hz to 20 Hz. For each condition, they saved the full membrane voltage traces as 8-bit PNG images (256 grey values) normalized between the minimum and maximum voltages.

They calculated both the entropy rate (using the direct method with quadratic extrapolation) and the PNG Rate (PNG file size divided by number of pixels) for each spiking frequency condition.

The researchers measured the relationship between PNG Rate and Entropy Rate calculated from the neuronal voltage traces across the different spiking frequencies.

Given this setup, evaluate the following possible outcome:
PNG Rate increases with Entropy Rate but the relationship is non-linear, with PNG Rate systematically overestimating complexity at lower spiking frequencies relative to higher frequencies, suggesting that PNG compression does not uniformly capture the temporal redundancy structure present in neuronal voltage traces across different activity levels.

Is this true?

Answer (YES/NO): NO